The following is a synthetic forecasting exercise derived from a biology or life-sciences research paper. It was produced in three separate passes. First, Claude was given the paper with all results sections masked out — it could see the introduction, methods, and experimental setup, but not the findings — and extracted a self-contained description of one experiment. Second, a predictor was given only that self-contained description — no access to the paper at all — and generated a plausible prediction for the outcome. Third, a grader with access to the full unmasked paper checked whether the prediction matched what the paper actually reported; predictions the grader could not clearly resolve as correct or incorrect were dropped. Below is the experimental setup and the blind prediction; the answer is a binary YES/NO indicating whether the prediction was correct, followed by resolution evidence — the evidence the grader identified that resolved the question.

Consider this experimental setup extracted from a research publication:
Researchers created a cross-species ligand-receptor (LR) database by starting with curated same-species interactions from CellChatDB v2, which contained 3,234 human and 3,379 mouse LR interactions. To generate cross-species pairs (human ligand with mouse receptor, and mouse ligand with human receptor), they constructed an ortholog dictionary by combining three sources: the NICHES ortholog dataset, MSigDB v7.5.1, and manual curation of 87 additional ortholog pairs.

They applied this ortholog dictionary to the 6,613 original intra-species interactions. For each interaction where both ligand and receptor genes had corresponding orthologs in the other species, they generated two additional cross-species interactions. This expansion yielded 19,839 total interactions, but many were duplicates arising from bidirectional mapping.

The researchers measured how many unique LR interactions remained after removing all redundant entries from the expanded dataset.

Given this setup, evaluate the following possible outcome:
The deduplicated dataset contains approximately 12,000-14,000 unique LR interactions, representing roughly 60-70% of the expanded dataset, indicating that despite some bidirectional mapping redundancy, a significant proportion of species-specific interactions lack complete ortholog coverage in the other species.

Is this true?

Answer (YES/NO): YES